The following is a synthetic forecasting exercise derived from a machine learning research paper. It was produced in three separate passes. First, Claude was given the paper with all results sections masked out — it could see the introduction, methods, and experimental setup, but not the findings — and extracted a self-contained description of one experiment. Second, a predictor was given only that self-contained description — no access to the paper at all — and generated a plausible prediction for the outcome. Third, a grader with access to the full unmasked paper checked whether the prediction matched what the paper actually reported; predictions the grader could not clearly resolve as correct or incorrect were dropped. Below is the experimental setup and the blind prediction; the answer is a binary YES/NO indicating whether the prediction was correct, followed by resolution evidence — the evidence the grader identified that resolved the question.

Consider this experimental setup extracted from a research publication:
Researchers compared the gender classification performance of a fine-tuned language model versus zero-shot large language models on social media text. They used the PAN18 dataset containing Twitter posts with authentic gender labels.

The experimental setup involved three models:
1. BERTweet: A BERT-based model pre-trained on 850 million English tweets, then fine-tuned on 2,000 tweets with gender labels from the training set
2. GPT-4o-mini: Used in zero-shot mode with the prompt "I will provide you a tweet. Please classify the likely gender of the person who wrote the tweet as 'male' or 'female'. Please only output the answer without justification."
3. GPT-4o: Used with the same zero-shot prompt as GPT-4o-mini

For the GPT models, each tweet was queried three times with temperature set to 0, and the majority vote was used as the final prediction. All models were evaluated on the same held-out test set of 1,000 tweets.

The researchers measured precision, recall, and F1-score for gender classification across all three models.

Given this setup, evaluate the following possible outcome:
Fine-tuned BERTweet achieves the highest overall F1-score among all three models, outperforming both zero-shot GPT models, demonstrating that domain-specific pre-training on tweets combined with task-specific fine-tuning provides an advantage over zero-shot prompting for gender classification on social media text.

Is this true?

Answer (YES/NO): NO